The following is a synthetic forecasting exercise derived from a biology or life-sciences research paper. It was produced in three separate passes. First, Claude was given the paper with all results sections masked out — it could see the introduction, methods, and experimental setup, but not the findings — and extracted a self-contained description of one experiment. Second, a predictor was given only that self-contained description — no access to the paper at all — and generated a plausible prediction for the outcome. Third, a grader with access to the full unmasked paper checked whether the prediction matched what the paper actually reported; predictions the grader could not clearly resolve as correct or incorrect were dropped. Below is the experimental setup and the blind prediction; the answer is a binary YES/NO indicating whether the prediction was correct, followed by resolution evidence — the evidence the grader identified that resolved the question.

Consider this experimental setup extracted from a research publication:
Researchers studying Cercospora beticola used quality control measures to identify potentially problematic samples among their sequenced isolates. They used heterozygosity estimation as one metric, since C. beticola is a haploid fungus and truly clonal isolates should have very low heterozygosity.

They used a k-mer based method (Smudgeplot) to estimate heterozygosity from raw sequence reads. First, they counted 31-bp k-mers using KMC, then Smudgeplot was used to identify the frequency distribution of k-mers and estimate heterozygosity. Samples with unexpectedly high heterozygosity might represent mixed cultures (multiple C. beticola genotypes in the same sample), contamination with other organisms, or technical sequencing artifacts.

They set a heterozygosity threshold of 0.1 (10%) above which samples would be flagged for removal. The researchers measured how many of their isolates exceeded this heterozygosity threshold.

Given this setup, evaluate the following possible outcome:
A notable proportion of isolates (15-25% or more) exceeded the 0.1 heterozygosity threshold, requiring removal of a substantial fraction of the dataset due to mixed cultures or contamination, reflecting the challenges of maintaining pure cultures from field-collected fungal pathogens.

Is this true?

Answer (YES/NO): NO